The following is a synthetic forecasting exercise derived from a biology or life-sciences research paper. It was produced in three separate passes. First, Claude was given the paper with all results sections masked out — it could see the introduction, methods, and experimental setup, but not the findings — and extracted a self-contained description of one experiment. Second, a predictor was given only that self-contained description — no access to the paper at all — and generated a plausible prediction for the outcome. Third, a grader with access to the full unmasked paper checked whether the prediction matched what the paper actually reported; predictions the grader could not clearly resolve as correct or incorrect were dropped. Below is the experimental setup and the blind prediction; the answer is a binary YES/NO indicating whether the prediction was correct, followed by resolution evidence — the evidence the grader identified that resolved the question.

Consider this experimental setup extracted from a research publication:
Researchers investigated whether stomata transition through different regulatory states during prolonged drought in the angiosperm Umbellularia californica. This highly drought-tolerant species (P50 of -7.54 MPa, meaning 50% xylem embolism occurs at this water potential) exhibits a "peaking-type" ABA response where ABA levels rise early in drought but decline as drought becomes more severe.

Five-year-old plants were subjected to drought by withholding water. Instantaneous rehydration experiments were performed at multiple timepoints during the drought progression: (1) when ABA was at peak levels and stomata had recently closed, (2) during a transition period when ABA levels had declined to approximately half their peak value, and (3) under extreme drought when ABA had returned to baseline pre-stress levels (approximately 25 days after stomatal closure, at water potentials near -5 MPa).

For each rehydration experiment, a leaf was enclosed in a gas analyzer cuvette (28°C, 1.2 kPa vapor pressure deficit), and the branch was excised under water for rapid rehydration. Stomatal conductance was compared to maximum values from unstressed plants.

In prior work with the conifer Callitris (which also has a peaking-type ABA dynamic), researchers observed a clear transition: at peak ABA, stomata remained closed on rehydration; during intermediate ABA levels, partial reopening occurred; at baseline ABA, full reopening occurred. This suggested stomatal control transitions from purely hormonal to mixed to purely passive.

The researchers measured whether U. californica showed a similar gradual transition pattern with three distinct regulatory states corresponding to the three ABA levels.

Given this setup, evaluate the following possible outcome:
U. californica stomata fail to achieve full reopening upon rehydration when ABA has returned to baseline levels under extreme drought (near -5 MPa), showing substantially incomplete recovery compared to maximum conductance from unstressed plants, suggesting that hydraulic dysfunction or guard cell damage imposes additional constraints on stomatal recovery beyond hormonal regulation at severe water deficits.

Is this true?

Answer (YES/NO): NO